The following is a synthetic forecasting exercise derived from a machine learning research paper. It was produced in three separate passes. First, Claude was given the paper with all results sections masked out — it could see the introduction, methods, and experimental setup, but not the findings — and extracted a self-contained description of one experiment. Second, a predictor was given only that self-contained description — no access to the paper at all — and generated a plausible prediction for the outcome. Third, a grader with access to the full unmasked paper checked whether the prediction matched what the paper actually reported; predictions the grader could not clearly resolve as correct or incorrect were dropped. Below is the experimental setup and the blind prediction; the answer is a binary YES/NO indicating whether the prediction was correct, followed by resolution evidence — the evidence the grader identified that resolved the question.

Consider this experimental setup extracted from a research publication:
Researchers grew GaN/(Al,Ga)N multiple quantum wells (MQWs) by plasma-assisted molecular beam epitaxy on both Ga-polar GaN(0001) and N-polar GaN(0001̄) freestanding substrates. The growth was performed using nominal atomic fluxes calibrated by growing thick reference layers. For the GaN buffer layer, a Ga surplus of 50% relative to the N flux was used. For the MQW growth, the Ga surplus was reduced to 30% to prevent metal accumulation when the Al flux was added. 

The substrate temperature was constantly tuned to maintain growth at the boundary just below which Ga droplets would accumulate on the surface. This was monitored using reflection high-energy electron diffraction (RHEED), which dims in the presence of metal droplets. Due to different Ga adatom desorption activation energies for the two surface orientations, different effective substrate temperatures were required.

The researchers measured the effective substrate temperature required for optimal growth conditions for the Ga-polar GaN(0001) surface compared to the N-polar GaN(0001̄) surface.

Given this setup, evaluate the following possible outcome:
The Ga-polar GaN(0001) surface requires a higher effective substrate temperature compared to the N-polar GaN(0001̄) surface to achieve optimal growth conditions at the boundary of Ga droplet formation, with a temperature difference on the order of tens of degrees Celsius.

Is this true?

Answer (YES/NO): NO